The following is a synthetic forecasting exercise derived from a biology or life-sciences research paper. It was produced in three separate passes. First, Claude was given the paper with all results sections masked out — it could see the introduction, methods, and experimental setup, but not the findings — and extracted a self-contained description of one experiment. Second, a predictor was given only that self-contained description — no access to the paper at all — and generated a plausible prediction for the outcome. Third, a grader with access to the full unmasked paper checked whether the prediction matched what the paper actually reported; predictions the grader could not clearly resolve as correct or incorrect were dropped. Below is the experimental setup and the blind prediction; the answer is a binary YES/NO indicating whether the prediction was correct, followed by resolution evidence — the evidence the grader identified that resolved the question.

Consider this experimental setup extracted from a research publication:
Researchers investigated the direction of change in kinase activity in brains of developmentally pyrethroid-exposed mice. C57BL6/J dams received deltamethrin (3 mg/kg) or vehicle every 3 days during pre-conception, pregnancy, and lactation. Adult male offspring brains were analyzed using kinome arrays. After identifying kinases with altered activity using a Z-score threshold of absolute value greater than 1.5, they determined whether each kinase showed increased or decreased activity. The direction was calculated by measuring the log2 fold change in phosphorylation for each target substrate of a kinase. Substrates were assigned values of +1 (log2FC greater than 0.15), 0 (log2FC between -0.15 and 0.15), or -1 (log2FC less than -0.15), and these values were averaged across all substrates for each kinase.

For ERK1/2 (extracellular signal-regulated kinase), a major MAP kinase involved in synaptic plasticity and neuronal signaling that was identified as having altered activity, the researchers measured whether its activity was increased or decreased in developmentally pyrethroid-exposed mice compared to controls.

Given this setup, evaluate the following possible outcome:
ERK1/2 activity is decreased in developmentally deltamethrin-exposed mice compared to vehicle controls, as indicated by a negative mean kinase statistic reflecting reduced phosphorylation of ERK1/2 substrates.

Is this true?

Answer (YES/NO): NO